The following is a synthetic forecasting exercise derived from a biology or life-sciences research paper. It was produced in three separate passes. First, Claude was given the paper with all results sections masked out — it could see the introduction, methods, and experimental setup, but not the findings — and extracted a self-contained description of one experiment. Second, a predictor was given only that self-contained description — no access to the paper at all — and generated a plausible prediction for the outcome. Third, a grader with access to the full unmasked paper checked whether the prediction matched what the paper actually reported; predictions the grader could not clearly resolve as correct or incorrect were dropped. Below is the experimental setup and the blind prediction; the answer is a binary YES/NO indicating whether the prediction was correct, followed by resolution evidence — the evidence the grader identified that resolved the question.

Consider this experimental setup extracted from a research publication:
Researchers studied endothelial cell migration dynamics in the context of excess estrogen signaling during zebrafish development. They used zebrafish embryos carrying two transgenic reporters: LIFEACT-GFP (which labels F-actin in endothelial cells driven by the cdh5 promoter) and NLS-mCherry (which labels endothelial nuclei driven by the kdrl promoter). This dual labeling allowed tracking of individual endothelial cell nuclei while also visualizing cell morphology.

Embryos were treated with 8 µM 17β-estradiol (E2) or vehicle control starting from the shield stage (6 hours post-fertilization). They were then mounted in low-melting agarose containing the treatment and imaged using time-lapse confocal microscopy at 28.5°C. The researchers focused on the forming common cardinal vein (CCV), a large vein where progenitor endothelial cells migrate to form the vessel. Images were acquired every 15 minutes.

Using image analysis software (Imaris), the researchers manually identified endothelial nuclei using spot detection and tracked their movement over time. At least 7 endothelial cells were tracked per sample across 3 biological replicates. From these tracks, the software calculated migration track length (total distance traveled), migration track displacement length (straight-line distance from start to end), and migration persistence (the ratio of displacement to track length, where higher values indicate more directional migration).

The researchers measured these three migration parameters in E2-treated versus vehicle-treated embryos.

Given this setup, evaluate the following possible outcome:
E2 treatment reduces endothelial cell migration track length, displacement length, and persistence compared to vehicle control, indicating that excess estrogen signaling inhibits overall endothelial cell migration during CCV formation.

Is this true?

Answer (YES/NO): NO